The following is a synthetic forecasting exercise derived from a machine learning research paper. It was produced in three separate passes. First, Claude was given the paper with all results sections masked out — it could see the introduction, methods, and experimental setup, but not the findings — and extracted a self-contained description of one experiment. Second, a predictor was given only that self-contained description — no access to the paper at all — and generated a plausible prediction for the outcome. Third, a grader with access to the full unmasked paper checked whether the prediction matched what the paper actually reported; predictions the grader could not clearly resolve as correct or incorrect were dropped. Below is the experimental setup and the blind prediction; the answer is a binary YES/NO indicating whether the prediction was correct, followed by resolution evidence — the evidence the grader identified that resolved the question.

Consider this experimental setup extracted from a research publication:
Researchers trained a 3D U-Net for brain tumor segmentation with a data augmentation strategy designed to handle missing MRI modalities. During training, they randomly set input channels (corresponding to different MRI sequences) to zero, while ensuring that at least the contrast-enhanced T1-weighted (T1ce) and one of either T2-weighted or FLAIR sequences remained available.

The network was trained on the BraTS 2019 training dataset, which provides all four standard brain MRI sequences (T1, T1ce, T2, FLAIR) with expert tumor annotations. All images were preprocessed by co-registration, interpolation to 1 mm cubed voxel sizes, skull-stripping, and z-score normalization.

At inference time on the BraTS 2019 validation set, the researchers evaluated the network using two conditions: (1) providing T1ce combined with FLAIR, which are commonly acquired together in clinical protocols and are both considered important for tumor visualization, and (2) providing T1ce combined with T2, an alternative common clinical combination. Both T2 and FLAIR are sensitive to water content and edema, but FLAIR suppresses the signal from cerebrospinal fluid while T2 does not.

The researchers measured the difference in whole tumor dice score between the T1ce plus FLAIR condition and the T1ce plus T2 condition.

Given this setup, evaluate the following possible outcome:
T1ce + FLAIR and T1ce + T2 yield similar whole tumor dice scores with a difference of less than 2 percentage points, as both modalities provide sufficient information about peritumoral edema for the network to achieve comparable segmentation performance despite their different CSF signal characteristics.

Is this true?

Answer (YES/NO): NO